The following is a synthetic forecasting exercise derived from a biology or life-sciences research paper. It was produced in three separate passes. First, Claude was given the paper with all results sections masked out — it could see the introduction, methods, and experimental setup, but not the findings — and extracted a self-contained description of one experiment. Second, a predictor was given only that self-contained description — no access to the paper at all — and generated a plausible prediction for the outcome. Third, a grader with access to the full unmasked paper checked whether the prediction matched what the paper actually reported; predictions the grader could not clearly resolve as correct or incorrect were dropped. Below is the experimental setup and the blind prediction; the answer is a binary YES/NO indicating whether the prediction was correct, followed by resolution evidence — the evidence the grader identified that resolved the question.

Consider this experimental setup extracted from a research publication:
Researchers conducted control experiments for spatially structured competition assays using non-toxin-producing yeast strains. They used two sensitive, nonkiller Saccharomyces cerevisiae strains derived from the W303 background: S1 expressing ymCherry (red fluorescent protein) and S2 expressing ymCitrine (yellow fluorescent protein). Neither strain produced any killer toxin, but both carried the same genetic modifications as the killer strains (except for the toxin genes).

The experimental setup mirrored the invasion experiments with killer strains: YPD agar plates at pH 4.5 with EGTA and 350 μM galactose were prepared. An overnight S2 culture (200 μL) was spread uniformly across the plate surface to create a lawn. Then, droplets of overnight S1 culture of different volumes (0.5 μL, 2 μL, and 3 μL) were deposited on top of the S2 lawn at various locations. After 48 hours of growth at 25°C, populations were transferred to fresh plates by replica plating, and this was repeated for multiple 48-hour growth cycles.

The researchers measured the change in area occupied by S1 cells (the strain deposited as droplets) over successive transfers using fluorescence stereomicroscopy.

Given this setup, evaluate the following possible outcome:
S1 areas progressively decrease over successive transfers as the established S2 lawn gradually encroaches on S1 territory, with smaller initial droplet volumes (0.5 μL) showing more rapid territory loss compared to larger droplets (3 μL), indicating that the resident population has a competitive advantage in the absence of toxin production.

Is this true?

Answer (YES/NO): NO